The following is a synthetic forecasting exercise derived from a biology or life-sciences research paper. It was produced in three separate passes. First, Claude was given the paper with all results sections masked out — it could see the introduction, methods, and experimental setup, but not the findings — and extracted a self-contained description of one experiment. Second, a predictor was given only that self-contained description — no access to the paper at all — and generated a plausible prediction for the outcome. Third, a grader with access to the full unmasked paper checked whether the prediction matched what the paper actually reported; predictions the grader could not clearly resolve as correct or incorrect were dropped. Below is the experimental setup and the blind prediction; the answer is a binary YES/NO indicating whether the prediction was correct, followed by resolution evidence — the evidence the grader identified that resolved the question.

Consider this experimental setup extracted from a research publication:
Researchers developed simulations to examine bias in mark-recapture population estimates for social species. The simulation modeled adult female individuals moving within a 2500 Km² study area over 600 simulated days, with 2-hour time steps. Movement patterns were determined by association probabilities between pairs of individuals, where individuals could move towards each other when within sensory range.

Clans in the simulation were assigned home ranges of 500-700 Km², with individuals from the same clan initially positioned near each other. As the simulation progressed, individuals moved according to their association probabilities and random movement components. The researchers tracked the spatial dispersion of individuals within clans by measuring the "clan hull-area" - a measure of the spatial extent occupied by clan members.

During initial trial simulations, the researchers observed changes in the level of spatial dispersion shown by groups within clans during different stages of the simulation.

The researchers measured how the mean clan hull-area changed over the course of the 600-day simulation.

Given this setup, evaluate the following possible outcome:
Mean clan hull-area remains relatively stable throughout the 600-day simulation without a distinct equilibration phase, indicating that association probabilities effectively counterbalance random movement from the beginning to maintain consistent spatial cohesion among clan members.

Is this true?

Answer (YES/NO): NO